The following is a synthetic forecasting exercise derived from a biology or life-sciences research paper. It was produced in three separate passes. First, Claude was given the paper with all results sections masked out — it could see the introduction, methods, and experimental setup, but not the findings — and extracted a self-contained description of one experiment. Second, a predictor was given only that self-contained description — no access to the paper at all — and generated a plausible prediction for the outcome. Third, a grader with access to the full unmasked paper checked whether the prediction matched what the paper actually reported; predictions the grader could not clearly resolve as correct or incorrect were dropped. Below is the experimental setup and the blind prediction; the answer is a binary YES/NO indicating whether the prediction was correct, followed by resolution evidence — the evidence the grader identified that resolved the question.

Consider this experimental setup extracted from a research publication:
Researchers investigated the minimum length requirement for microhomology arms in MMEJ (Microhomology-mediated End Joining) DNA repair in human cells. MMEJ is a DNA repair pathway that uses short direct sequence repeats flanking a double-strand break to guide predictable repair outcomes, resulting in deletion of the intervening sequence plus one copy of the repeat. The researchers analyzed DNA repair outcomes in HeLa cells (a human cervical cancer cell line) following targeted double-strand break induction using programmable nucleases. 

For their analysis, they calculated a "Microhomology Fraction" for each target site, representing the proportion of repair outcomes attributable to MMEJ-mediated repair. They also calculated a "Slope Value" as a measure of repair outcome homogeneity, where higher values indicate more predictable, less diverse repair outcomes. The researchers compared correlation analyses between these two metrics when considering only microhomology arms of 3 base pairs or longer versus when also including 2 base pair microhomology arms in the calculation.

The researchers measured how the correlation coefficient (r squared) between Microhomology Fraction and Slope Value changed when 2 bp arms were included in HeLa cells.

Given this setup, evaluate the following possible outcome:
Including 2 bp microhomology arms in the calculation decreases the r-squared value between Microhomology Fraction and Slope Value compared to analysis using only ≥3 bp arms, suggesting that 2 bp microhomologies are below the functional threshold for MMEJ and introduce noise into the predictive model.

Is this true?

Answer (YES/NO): YES